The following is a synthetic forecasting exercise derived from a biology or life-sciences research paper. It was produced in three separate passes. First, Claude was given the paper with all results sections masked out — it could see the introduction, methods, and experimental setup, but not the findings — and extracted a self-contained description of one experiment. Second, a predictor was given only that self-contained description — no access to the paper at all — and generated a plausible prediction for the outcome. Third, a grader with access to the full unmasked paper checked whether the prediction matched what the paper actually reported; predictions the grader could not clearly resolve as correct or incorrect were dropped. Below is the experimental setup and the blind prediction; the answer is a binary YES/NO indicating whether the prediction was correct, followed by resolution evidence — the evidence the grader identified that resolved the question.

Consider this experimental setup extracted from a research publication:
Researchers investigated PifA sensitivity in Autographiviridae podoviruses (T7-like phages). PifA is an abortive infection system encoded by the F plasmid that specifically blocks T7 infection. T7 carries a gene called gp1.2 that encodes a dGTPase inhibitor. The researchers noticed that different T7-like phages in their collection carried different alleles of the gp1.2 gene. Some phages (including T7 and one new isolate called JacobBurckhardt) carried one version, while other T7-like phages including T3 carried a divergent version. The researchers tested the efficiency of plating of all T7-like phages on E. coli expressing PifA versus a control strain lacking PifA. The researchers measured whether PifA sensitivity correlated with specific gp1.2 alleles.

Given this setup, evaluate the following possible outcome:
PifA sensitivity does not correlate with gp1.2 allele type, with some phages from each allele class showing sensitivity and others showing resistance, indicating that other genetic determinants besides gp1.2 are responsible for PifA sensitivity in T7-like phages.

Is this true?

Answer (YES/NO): NO